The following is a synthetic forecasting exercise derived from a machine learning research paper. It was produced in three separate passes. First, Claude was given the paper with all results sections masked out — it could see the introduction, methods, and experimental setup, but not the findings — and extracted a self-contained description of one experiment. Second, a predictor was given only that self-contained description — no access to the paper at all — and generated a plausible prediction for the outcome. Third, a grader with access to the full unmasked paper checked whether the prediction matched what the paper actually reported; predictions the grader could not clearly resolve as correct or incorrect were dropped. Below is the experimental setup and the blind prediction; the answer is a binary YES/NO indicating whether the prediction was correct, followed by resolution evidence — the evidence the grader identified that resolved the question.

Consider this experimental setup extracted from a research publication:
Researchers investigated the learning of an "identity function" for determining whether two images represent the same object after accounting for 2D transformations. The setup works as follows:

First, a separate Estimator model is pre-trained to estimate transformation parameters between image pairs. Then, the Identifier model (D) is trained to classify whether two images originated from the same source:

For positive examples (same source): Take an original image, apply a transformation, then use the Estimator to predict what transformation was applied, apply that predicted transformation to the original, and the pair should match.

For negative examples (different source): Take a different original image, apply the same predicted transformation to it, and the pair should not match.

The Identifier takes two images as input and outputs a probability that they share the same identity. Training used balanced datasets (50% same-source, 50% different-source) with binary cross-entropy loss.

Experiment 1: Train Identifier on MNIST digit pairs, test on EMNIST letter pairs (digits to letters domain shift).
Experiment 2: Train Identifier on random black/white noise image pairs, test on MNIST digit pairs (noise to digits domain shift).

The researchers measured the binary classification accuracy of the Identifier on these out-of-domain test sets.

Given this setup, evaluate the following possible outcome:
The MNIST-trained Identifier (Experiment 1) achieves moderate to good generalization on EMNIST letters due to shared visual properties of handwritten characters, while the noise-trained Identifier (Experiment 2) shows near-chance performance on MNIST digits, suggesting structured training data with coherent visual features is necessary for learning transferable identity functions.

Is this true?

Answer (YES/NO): NO